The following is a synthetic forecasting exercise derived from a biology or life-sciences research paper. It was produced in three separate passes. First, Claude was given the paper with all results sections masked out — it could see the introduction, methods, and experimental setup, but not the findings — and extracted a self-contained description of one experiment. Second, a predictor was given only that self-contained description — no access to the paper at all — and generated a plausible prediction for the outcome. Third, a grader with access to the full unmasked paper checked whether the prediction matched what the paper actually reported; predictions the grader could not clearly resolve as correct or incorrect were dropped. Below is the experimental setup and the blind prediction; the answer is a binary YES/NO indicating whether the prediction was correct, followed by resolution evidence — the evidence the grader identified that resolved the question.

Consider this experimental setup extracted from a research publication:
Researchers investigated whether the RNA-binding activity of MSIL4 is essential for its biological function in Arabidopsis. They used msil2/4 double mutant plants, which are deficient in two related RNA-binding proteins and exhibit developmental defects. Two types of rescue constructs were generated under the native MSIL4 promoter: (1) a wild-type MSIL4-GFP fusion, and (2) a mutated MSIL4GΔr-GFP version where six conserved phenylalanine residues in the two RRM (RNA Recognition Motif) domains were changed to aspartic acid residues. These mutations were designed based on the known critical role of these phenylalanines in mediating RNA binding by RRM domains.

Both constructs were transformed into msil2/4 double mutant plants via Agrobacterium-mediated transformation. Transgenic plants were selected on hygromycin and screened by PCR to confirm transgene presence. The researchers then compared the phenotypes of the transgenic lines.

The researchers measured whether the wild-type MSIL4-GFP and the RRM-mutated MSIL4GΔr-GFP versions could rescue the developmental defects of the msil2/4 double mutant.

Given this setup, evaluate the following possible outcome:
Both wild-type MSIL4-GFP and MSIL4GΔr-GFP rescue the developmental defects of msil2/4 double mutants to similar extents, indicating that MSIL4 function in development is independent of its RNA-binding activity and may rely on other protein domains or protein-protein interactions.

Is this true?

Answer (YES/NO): NO